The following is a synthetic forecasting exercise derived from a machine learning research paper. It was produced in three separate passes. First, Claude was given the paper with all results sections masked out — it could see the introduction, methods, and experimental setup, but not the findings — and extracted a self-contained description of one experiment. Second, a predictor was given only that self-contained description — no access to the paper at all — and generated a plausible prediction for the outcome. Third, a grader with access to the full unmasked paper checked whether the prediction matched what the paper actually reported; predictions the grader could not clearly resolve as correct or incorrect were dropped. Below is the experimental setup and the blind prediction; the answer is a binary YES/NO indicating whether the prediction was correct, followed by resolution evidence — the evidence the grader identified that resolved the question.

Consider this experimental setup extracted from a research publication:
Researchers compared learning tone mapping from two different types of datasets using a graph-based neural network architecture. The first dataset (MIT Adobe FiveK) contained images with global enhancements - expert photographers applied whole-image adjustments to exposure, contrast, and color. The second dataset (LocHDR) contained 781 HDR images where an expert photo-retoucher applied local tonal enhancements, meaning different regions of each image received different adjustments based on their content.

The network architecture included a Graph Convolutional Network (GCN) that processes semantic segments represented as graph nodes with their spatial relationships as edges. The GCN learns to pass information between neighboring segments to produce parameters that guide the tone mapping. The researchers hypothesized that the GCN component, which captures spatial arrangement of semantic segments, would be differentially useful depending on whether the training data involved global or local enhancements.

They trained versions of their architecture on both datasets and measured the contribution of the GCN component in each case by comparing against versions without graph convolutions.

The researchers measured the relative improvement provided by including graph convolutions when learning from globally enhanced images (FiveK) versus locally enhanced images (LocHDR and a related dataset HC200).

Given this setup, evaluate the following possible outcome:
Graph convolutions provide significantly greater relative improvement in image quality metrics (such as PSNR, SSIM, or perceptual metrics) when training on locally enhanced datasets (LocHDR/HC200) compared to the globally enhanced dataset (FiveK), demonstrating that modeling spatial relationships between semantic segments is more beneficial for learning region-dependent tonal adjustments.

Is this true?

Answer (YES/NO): NO